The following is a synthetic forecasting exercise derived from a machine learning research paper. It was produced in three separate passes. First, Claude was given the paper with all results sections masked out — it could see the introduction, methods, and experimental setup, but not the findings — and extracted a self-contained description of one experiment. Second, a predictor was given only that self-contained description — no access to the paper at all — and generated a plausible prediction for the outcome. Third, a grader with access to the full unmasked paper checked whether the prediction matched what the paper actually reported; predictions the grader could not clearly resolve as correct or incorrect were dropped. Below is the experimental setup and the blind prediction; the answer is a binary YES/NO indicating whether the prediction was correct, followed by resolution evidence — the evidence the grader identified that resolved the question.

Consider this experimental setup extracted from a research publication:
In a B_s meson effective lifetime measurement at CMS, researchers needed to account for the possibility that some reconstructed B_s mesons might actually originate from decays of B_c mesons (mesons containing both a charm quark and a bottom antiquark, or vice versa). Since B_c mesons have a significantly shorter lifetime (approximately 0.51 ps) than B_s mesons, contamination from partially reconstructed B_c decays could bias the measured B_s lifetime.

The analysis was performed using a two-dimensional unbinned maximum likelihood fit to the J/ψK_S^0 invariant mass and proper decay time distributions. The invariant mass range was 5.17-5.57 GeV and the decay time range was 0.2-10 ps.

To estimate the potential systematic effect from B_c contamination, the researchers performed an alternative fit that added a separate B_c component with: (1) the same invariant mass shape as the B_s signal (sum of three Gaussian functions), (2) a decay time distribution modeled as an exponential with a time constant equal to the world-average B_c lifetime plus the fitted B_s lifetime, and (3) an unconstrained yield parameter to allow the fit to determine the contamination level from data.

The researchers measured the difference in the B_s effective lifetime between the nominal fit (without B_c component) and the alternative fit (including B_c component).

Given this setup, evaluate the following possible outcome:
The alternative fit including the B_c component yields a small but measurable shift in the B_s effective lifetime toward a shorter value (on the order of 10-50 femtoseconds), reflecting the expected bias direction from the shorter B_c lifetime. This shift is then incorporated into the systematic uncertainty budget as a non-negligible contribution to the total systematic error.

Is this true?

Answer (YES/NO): NO